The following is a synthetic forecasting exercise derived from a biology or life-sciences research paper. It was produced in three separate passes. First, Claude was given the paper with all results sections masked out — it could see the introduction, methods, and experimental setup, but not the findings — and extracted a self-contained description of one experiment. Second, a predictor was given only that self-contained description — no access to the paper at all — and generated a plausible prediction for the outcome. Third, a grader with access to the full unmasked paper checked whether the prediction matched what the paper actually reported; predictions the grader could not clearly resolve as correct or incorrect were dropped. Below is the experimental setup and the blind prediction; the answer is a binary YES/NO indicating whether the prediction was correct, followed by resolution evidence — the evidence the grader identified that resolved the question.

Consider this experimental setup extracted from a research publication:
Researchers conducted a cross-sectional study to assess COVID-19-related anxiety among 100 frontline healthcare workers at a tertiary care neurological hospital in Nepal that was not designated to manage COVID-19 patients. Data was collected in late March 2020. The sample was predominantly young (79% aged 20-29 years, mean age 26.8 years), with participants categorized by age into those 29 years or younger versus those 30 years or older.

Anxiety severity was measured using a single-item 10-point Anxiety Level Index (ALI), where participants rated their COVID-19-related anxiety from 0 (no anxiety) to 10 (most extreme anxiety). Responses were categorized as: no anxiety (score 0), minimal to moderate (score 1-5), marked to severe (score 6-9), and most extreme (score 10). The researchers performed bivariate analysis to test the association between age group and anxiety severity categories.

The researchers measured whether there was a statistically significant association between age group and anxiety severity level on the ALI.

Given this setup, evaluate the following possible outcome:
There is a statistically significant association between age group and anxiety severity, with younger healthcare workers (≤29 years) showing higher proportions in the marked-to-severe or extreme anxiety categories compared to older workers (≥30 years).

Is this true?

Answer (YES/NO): YES